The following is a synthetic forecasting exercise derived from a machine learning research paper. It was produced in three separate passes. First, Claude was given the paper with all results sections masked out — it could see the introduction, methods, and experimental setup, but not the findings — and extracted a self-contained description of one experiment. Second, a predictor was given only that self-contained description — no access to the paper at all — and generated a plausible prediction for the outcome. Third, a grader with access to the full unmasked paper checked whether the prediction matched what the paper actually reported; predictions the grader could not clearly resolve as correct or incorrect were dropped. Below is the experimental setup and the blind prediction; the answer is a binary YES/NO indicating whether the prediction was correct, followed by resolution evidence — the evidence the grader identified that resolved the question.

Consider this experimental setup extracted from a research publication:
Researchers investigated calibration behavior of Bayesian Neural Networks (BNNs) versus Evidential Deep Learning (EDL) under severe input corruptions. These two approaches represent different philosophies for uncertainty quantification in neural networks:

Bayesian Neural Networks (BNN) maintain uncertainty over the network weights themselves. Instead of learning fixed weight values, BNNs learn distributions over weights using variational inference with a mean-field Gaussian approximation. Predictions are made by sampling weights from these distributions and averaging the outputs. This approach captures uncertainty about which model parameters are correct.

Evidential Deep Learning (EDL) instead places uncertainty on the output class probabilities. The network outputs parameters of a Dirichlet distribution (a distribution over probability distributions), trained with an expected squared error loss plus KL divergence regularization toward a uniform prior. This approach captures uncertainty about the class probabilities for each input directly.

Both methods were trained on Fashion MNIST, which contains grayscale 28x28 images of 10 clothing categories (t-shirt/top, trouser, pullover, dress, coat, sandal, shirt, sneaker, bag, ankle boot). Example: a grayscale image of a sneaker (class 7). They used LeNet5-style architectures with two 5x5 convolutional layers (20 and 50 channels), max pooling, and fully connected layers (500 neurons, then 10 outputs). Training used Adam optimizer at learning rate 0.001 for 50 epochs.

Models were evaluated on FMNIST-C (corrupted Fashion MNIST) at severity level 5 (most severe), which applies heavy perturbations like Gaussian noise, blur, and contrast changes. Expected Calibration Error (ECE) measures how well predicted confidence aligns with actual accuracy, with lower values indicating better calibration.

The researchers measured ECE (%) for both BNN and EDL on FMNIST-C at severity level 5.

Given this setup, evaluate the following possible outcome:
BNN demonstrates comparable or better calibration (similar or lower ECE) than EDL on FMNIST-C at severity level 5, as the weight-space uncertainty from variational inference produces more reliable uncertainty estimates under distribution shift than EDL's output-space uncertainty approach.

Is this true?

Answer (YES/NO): NO